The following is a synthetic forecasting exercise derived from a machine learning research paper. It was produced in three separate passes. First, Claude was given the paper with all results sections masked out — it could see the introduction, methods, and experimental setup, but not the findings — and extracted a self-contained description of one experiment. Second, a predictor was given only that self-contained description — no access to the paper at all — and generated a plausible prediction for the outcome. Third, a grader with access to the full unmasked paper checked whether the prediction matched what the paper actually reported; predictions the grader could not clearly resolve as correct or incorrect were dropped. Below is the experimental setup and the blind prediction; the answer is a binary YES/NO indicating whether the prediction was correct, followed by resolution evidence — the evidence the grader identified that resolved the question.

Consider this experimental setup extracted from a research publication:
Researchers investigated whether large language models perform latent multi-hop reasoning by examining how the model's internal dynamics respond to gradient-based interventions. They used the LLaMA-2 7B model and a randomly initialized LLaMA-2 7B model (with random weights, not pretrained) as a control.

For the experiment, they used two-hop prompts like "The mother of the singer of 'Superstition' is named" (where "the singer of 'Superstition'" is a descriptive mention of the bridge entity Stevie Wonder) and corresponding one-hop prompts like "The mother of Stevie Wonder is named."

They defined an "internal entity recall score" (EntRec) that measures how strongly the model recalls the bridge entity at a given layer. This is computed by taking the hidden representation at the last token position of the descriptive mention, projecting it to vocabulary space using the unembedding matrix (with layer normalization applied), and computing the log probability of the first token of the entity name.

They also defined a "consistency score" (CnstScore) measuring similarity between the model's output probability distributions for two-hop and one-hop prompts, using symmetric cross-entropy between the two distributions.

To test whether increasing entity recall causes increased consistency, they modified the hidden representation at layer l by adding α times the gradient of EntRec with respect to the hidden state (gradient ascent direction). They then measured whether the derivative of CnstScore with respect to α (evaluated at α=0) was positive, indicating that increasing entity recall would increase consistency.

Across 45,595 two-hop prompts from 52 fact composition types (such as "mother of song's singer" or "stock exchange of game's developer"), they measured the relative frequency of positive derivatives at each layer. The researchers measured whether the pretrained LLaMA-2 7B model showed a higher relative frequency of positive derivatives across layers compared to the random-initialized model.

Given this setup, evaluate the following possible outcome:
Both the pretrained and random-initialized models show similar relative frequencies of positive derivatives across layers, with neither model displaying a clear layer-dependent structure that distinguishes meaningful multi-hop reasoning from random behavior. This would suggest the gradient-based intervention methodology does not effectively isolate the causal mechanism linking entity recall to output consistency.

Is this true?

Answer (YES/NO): NO